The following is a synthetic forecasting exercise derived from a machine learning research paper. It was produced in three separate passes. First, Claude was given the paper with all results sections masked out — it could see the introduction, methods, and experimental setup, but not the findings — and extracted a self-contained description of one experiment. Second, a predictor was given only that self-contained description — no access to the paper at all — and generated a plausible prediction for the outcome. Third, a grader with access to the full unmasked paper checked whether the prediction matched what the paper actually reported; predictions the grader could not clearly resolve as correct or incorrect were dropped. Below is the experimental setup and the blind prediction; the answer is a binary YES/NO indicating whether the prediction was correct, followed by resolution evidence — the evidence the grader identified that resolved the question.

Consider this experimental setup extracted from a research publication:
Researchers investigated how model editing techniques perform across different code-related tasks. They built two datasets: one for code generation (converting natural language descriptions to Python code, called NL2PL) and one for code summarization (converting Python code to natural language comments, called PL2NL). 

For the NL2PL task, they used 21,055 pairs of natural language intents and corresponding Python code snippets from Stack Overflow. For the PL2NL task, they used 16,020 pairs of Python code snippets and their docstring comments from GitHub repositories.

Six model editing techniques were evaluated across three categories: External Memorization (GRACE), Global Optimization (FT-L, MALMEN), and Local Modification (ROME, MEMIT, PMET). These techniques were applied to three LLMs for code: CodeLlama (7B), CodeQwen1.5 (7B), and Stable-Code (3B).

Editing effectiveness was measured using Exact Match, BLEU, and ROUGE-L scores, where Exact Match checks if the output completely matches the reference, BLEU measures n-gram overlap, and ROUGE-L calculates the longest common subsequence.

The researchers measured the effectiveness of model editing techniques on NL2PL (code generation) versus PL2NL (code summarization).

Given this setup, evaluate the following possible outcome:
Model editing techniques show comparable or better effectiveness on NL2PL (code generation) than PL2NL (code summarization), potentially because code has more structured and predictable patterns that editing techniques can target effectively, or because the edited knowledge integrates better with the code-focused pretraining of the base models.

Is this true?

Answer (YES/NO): NO